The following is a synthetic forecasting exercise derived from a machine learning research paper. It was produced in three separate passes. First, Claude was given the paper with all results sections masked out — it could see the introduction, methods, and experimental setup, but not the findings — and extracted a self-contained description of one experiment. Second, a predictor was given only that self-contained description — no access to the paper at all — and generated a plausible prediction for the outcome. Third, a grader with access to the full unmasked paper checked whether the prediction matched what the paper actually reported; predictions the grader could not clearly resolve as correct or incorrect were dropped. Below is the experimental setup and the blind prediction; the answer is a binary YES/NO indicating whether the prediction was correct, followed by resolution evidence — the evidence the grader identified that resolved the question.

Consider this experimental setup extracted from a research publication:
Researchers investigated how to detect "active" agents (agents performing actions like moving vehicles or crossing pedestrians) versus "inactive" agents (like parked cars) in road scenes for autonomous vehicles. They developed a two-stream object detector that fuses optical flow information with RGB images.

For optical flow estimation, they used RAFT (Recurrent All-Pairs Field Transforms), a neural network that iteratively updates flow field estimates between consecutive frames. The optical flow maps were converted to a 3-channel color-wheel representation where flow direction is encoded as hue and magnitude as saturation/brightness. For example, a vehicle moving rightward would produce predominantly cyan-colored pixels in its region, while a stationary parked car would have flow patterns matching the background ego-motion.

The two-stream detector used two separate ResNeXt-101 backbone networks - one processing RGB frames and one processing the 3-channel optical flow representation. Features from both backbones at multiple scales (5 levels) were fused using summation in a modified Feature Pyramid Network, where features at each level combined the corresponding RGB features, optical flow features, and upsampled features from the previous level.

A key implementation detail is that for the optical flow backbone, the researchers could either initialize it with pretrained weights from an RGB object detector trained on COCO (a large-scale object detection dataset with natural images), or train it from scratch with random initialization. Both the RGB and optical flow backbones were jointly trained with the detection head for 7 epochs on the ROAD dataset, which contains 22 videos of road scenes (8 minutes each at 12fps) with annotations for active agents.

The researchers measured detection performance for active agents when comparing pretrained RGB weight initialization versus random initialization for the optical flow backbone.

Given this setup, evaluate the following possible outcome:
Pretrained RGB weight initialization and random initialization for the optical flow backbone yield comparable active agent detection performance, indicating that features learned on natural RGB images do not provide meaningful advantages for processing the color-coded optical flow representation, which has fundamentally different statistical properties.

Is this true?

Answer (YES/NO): NO